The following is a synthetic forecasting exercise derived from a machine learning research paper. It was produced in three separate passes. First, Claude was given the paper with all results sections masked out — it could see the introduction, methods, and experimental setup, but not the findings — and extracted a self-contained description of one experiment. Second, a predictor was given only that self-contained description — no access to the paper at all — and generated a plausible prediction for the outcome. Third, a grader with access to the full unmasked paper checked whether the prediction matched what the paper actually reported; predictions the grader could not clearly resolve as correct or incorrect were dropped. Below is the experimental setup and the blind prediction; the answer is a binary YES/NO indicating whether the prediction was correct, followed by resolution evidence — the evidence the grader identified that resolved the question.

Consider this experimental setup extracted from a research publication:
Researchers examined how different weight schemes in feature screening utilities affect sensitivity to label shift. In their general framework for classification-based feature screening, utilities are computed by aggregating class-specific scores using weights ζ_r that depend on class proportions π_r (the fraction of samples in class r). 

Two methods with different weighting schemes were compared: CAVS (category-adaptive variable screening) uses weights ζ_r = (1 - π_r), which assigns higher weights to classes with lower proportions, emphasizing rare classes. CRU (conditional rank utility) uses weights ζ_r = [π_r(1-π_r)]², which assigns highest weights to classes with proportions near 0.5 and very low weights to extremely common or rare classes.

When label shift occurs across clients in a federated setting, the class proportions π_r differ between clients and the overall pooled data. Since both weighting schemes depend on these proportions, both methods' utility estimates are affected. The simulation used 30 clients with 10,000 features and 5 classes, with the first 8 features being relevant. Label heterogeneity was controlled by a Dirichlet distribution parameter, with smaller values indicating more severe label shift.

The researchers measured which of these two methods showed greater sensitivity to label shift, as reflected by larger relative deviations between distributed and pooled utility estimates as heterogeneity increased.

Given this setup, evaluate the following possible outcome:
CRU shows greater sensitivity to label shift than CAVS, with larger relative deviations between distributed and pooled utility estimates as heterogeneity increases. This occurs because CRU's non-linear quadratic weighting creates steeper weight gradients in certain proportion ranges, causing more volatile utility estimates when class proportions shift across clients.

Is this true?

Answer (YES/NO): YES